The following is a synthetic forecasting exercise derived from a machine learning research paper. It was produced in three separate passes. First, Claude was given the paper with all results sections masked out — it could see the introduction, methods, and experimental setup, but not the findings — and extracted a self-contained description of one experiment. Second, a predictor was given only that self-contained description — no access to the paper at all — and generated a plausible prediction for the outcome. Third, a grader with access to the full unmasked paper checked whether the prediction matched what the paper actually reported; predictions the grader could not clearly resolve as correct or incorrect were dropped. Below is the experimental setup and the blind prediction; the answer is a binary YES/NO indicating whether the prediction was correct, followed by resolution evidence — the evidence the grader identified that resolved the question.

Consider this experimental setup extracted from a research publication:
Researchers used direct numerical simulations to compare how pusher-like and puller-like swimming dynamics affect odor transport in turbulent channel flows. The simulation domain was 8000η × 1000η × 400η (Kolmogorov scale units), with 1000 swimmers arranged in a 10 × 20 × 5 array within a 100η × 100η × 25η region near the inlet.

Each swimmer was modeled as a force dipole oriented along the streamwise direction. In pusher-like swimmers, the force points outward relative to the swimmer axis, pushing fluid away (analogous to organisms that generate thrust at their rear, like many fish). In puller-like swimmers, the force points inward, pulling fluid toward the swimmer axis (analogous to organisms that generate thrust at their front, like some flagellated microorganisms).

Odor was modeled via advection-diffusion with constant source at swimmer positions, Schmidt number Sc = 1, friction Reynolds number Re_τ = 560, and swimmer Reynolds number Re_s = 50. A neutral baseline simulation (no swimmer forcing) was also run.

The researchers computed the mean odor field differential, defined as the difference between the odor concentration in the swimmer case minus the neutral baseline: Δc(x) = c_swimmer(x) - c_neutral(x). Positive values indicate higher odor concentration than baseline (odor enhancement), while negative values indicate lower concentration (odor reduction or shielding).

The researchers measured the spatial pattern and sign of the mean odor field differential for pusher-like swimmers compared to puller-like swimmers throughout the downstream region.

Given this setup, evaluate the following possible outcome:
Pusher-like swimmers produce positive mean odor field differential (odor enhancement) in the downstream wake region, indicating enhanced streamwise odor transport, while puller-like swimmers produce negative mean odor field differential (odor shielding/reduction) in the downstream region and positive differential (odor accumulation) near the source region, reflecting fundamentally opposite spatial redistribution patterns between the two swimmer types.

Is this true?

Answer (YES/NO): NO